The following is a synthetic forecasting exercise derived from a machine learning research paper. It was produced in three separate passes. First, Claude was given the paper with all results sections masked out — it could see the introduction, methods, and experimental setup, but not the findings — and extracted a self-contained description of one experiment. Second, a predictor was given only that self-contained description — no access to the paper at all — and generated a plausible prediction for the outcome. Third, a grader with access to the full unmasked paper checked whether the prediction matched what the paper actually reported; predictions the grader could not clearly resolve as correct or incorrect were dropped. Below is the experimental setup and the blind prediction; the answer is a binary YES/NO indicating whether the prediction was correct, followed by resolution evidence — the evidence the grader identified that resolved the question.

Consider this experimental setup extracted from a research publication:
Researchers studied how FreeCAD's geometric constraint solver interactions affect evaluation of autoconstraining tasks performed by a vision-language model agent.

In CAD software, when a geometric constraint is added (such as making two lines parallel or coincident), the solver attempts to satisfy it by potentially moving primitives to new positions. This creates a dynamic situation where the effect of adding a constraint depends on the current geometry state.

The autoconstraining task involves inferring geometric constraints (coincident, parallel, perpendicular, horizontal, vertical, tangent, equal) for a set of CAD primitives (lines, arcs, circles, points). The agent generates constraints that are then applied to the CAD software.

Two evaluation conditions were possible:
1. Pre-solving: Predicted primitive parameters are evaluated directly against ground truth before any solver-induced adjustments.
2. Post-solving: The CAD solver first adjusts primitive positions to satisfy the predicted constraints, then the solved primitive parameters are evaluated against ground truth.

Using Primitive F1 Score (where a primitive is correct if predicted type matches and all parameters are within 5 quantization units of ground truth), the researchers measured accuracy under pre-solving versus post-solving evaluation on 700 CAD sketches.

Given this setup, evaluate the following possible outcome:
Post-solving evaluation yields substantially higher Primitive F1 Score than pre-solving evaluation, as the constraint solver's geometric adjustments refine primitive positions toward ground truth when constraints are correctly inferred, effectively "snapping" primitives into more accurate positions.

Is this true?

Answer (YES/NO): NO